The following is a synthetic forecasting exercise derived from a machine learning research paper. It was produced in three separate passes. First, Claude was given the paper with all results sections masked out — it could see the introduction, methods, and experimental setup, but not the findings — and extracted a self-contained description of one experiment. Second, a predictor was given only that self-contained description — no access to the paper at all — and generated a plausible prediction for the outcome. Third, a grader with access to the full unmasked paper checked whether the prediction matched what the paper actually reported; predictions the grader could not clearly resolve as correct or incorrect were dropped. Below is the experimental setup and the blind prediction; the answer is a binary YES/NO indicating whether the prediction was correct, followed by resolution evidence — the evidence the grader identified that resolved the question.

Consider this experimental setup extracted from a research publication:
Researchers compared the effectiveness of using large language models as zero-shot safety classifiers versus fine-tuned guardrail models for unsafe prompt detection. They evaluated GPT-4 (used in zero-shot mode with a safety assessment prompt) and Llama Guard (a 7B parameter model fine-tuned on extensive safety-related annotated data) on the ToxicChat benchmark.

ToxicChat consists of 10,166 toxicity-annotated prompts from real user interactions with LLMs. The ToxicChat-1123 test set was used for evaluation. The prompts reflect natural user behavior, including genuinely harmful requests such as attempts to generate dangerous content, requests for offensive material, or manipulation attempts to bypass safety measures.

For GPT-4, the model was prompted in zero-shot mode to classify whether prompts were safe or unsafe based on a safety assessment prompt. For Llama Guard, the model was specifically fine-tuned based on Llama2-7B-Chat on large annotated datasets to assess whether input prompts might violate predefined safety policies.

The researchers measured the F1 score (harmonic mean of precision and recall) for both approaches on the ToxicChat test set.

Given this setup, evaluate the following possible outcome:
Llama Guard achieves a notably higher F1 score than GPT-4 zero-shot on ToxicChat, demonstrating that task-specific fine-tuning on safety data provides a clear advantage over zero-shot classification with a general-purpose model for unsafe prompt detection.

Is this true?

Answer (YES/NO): NO